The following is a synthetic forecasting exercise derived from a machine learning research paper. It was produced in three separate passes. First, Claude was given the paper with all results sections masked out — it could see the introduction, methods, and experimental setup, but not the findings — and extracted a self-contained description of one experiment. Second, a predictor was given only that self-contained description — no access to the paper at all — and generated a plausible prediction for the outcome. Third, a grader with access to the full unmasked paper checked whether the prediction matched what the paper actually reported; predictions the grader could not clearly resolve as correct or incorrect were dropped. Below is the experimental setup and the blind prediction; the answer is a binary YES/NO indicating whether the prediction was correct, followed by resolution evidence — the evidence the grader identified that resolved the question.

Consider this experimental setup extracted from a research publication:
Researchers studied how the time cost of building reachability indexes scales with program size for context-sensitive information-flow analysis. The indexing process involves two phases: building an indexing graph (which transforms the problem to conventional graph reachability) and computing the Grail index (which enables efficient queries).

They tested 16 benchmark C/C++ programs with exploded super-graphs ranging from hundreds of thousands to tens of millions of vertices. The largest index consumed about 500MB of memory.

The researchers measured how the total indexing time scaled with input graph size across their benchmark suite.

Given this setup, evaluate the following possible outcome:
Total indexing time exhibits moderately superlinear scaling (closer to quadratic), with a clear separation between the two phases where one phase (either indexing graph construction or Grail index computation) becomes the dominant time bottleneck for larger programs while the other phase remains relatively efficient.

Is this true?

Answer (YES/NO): NO